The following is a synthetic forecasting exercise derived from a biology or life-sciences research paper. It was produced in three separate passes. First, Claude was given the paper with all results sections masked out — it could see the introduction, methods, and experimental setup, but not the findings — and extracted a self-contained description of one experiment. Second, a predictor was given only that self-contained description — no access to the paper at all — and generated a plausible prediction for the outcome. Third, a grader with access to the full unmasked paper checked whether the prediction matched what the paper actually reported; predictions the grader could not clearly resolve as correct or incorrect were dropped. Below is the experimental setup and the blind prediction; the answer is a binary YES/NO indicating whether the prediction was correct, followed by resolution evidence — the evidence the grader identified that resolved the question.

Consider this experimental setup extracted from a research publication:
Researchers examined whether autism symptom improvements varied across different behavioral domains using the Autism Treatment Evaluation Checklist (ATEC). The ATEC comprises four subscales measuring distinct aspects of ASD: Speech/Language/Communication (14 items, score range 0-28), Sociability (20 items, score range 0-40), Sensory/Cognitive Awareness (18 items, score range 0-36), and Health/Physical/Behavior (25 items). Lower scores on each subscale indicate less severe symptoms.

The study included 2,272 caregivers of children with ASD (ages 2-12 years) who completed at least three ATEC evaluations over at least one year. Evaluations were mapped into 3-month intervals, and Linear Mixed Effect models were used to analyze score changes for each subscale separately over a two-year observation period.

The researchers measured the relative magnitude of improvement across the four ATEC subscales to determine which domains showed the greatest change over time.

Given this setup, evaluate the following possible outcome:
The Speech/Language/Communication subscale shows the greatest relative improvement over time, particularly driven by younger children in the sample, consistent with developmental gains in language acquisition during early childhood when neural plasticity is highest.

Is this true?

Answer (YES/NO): NO